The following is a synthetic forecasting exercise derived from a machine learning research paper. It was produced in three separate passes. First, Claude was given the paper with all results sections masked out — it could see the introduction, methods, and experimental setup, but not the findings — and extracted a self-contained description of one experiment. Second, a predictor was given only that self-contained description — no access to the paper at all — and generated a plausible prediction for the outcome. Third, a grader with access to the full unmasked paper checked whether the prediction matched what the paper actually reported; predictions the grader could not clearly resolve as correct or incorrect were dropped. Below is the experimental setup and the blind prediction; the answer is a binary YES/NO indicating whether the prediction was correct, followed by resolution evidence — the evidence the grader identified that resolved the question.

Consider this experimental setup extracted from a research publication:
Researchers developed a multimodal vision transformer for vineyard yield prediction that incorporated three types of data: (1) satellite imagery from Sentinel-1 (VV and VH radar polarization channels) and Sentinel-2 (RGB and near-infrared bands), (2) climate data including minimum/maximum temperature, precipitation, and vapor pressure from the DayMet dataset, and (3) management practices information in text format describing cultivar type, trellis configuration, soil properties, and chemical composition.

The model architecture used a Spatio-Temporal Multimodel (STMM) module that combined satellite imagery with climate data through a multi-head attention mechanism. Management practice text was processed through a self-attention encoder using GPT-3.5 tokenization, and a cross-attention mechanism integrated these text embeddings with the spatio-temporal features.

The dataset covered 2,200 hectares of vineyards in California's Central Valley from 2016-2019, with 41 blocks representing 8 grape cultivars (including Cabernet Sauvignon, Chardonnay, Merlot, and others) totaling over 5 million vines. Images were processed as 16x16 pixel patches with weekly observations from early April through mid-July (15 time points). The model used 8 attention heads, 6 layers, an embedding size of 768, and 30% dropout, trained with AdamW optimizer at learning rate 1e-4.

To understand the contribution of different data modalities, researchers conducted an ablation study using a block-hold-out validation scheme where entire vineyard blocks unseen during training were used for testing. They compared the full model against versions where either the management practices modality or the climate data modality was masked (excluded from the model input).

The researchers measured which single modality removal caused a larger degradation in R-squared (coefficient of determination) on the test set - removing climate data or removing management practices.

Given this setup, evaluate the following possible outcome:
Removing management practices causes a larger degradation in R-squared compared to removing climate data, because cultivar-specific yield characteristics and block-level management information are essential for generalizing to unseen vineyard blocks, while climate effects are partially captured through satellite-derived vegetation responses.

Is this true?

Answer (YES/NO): NO